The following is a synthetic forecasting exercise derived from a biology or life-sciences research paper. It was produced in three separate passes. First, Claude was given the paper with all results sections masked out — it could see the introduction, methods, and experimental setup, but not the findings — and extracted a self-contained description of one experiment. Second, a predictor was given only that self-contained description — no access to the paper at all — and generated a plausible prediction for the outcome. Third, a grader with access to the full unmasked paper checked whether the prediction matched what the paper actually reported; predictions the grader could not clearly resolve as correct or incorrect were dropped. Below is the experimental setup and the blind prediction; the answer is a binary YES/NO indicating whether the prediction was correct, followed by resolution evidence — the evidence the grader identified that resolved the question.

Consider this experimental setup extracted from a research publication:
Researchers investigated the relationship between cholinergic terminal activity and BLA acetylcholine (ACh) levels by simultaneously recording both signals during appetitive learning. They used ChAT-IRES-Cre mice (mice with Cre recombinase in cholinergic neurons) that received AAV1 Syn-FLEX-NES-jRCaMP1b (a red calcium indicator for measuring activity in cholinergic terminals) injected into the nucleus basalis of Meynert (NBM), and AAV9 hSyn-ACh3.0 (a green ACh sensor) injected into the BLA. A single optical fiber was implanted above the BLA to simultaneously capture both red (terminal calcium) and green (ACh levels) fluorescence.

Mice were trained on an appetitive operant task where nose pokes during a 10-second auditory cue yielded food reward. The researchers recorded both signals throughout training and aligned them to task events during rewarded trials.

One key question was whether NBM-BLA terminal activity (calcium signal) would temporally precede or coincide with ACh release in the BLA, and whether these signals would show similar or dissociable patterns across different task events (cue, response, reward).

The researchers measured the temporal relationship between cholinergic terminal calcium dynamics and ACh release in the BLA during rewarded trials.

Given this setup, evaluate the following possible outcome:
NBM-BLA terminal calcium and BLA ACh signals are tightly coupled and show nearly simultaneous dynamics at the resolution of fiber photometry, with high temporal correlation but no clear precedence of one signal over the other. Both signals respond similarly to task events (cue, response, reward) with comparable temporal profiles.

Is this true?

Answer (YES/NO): YES